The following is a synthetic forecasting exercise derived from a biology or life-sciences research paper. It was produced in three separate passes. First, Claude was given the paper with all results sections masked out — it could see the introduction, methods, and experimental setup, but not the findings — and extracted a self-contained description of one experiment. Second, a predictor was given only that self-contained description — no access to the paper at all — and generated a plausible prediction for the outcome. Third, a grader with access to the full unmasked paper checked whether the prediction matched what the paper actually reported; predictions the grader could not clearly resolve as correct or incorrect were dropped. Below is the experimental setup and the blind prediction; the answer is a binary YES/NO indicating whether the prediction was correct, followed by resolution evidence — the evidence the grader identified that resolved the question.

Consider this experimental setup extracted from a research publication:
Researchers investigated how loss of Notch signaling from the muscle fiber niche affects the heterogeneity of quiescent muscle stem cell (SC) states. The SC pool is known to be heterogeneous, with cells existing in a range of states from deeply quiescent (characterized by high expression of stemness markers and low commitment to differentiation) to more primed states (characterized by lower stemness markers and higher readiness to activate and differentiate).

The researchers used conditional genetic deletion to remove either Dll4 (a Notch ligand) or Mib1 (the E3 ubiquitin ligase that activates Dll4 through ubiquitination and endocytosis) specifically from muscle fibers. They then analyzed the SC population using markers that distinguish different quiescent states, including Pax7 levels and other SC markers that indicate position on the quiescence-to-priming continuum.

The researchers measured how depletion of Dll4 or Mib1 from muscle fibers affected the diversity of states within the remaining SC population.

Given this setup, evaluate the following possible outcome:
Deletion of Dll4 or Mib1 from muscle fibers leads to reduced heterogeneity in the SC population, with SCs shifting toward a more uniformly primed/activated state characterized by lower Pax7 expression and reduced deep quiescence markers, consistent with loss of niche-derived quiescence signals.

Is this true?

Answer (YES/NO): YES